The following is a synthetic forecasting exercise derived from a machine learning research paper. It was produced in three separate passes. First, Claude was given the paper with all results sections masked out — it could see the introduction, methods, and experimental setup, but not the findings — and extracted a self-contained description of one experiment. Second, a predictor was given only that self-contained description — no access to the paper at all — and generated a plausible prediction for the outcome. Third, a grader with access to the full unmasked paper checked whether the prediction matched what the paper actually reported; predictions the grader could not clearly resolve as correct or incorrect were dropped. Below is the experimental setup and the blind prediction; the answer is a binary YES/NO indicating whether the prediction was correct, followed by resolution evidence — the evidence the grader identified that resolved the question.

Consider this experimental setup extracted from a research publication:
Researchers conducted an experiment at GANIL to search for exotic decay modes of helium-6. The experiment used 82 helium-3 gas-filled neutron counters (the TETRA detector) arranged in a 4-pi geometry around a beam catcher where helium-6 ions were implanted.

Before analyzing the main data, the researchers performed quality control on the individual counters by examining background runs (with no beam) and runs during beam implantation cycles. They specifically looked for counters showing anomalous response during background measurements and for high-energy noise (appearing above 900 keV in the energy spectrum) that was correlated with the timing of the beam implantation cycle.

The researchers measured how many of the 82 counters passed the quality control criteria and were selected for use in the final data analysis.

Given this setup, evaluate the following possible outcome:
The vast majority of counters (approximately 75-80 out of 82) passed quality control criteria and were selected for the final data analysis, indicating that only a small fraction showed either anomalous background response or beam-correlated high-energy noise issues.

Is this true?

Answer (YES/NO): NO